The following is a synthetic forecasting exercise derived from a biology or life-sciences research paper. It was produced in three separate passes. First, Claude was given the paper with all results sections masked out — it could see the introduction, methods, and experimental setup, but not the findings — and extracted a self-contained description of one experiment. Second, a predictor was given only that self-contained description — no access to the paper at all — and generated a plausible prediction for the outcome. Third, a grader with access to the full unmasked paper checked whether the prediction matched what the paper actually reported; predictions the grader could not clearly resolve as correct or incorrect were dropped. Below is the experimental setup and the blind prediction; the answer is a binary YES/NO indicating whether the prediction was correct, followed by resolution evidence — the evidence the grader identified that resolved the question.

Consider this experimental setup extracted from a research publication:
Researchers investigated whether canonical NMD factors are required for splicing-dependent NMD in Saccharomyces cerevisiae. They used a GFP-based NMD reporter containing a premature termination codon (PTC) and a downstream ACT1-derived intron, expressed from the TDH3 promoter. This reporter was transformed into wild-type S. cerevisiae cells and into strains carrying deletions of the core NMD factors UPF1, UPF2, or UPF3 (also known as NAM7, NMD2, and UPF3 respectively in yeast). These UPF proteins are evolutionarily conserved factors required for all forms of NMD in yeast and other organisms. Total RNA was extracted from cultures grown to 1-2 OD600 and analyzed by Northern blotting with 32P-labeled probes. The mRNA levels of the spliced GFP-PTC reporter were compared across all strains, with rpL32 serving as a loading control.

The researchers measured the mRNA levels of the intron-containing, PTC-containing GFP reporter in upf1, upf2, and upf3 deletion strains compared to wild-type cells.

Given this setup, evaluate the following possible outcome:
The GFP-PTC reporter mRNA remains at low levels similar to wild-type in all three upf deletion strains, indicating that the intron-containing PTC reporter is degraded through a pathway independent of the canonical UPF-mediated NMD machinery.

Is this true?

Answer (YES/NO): NO